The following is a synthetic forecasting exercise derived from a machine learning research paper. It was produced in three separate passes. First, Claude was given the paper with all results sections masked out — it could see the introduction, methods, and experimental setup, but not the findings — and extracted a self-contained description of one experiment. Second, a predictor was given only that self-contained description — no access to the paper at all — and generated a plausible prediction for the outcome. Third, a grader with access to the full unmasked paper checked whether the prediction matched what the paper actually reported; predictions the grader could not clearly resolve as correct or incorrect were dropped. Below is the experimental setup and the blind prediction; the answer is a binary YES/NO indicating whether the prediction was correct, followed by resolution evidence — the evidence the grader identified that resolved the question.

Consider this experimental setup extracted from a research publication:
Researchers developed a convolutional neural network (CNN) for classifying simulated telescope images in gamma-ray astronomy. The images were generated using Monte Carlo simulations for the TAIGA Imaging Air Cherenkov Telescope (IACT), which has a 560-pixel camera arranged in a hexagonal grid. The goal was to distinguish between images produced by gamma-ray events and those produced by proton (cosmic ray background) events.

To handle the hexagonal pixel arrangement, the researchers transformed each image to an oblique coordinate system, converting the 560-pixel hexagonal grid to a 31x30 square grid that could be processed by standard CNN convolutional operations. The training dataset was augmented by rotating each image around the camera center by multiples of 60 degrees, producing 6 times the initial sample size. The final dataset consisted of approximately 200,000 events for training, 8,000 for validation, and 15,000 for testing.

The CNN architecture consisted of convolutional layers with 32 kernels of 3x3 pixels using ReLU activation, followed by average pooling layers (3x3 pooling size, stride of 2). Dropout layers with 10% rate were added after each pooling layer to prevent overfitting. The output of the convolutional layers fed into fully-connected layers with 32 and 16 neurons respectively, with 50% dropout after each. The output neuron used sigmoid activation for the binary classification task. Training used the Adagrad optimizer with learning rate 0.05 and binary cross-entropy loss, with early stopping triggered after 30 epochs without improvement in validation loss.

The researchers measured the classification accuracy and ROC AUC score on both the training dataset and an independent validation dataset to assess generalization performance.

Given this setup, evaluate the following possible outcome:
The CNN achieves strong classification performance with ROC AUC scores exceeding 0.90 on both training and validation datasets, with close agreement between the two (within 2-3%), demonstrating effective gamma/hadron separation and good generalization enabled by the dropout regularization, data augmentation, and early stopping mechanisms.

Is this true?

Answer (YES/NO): YES